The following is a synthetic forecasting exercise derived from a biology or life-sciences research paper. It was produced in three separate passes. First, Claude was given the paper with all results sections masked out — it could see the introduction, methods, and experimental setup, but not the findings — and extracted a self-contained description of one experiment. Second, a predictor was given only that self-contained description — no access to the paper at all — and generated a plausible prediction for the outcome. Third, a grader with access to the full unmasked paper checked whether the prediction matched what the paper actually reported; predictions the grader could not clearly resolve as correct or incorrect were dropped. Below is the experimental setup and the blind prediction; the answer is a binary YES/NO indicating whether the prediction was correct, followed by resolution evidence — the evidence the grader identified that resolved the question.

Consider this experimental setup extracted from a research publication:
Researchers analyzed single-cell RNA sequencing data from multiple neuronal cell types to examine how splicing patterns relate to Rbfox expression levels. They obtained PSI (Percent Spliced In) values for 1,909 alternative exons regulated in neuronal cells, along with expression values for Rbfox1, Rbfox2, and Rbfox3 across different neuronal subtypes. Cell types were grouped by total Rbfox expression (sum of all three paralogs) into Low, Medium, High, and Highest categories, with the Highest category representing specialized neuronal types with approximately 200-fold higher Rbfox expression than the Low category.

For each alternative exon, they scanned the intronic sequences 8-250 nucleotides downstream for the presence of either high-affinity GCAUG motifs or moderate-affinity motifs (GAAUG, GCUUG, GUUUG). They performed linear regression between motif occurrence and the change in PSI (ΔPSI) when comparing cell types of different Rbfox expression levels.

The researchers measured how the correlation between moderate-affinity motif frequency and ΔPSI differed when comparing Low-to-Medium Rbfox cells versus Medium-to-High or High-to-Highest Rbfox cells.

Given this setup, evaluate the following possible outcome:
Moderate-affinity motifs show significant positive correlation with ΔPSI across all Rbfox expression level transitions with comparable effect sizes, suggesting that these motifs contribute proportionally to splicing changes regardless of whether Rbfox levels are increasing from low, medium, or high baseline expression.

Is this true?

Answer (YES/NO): NO